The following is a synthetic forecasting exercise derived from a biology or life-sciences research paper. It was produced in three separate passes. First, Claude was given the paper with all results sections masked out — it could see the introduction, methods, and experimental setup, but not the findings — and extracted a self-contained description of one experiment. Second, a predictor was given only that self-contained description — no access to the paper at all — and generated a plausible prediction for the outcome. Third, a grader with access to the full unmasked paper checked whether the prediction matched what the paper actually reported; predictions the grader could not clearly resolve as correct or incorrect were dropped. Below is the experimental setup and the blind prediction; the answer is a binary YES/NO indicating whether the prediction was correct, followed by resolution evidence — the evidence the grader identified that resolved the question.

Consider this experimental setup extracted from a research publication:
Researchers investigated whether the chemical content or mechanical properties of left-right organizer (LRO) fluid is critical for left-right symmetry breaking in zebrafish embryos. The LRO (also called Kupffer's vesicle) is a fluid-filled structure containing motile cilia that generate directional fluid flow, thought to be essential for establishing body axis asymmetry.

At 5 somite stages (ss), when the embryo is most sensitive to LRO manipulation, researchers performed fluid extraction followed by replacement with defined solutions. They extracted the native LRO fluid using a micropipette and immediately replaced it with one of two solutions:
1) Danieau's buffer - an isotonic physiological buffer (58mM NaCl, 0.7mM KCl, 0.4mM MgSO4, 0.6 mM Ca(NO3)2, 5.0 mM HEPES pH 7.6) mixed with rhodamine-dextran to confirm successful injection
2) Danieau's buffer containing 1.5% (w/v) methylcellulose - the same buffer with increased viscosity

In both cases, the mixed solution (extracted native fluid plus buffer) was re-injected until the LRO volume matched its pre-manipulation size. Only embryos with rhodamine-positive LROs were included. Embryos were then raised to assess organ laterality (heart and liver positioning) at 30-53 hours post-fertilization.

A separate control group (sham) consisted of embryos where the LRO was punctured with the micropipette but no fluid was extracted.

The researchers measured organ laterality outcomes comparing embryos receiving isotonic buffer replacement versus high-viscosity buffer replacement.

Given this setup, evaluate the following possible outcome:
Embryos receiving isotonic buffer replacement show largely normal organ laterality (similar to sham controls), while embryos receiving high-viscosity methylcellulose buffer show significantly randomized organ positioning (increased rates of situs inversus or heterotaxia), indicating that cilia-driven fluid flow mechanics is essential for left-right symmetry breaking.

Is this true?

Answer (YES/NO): YES